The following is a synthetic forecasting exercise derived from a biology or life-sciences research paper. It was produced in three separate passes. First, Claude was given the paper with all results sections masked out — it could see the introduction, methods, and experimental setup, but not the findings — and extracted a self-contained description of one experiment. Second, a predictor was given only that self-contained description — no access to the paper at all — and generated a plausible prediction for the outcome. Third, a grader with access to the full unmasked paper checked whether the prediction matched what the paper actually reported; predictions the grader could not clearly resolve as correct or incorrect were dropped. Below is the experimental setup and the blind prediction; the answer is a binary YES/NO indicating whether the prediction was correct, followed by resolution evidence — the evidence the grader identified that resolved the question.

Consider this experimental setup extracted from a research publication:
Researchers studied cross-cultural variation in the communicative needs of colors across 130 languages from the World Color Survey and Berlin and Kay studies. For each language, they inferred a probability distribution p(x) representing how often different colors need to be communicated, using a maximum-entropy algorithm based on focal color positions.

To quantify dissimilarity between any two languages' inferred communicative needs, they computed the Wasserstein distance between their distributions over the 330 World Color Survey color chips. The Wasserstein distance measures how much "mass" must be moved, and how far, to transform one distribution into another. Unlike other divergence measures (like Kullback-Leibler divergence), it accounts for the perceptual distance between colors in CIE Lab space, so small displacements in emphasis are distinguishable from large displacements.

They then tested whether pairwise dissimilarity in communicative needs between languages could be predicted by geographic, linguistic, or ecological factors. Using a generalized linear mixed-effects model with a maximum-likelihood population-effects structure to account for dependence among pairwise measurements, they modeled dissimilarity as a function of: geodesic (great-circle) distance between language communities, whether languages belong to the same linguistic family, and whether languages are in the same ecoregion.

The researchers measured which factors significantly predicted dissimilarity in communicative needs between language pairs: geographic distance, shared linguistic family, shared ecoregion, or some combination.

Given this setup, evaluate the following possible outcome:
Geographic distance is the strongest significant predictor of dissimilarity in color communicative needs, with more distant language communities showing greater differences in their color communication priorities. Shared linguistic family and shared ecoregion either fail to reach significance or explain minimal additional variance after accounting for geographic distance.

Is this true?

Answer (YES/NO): NO